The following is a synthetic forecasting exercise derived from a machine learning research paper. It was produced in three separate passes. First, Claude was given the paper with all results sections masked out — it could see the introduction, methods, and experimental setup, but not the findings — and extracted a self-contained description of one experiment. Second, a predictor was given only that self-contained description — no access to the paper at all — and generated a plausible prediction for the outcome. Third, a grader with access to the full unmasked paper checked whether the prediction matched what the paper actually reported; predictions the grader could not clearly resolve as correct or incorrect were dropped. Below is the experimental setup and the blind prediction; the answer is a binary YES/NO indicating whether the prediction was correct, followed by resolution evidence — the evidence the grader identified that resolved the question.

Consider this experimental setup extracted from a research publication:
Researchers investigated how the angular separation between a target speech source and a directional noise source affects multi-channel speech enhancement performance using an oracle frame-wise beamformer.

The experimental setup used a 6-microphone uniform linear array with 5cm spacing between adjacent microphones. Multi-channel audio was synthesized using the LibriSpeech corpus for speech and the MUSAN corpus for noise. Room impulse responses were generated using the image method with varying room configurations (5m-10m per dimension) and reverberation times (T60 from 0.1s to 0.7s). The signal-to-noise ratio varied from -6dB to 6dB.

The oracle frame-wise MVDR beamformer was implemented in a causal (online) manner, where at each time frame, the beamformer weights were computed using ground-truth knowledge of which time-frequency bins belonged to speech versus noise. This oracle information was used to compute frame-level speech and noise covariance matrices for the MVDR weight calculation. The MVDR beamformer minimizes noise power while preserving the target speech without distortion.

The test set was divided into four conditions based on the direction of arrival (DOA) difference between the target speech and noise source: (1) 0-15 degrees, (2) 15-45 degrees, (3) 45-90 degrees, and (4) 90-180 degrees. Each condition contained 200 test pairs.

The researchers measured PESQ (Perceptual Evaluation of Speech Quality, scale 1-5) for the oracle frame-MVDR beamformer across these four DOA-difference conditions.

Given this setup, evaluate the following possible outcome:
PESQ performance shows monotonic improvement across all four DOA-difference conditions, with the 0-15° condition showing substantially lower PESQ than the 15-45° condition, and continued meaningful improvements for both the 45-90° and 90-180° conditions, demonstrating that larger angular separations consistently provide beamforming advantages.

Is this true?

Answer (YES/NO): NO